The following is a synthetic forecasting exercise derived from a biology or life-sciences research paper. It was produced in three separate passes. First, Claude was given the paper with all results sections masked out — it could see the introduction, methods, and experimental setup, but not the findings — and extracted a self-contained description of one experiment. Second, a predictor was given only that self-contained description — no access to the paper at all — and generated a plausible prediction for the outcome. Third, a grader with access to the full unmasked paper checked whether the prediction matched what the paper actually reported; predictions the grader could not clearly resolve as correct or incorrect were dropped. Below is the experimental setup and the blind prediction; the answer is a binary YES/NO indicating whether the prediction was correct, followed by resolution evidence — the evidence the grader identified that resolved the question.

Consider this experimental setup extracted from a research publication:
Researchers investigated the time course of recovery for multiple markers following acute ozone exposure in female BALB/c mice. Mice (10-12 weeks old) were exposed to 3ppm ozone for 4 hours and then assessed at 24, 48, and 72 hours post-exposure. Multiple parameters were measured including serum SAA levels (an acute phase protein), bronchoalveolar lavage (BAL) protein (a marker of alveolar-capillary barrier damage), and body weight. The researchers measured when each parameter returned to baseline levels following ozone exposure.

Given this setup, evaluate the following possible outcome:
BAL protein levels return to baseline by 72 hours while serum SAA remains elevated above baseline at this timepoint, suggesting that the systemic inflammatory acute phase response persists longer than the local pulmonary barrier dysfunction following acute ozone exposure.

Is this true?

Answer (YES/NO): NO